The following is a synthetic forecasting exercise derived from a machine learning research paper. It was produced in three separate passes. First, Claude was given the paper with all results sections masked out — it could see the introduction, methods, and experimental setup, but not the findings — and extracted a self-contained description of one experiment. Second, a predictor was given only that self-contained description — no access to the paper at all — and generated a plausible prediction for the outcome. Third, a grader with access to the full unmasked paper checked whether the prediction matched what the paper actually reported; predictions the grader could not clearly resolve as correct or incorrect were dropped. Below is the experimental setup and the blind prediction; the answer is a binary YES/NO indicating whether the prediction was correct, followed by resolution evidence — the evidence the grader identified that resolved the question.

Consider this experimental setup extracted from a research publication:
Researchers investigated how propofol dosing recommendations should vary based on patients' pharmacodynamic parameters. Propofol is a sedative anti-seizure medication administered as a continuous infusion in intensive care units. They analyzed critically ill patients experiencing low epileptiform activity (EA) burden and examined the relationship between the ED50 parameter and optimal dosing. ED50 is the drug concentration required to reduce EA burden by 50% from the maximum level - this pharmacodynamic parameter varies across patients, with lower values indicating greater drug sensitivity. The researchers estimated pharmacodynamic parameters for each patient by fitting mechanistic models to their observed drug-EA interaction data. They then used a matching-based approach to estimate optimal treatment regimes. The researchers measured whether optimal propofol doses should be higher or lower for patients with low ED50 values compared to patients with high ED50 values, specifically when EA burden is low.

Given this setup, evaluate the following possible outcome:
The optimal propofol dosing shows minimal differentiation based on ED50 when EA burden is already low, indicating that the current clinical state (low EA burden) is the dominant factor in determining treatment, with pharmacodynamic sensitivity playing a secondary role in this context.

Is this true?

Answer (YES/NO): NO